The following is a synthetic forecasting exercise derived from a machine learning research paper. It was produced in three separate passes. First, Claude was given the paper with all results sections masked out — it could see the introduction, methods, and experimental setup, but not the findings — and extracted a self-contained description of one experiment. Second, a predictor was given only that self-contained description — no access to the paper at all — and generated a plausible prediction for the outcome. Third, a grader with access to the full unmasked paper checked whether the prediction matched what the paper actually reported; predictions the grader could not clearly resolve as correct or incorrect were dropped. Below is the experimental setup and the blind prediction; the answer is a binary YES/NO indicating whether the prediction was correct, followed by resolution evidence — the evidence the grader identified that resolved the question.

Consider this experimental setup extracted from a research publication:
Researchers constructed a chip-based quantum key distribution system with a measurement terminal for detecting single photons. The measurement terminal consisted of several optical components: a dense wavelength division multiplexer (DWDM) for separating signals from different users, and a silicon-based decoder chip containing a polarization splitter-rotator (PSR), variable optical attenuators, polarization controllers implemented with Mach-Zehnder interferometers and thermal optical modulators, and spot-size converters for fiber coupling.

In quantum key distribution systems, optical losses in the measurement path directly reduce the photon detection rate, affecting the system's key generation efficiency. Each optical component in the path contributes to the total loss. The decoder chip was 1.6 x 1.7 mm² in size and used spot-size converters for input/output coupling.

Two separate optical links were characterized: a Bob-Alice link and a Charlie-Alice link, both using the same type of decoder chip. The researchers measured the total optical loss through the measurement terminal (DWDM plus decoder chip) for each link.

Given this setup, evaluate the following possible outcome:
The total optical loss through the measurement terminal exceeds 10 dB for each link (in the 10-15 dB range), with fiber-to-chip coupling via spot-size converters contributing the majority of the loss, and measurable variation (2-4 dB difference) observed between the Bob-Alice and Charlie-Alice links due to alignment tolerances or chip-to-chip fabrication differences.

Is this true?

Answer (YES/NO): NO